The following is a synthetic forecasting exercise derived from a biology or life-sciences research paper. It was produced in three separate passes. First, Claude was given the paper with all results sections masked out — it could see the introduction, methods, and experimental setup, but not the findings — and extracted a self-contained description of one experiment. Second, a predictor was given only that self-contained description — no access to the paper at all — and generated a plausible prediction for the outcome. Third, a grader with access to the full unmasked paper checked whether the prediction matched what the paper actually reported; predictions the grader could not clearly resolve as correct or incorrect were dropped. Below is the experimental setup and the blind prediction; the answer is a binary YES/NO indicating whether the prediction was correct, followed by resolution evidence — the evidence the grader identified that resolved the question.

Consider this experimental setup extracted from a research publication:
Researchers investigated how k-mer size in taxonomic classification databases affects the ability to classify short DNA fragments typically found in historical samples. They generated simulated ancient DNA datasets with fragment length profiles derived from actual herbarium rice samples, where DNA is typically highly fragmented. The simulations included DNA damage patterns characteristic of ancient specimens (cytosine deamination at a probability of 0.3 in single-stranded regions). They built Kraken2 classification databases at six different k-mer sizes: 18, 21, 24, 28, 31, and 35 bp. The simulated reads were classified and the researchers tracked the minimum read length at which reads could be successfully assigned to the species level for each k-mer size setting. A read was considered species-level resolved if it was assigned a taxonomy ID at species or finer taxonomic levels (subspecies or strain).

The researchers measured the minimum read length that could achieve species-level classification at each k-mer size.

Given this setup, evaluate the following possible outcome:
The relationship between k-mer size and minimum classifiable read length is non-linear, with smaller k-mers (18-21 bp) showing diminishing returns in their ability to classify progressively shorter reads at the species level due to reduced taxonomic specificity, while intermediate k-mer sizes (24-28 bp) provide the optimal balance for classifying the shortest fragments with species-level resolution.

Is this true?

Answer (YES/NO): NO